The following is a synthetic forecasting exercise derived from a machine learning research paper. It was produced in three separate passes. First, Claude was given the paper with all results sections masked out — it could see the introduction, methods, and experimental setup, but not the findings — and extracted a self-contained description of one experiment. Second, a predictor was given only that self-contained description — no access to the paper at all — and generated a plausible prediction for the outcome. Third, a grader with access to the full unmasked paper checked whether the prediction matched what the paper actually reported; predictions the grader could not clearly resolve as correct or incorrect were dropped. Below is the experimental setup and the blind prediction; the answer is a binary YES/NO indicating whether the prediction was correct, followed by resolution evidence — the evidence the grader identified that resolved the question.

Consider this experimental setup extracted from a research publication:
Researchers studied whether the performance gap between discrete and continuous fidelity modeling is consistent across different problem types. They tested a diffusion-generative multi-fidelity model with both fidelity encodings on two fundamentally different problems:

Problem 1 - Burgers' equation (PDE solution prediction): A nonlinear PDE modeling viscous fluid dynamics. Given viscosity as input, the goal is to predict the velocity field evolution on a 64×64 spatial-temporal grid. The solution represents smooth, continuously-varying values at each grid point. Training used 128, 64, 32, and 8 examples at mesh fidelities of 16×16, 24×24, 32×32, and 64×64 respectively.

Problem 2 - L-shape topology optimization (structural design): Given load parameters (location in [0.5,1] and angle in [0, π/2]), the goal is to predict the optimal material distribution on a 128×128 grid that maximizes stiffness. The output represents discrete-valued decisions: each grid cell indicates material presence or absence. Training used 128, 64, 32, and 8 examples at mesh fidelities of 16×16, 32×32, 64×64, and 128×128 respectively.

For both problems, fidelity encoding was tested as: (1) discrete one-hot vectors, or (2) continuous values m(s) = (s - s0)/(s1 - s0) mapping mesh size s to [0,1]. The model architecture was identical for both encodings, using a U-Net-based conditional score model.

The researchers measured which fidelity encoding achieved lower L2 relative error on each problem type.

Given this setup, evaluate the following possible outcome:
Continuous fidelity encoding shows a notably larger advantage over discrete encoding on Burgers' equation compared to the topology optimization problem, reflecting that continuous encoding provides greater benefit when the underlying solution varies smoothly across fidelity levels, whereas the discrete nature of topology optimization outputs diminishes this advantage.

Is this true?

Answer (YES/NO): NO